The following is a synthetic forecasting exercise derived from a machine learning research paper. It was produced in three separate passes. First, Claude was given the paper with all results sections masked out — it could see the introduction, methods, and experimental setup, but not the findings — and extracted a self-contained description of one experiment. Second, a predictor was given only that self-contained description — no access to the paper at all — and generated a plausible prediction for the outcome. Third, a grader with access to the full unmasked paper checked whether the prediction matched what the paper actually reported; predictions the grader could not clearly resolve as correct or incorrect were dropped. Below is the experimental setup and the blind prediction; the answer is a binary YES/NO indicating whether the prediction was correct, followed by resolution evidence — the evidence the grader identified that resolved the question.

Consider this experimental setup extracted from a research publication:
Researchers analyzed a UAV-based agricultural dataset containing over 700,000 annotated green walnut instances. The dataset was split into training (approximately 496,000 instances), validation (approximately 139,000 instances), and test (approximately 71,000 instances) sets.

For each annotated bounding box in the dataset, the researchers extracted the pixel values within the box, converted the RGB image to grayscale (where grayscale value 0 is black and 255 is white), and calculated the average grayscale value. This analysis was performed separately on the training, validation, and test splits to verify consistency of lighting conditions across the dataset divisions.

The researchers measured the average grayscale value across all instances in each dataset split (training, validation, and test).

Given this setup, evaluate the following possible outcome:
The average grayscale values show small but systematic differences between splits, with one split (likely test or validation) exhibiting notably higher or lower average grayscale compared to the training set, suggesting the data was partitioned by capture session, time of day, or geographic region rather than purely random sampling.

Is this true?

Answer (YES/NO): NO